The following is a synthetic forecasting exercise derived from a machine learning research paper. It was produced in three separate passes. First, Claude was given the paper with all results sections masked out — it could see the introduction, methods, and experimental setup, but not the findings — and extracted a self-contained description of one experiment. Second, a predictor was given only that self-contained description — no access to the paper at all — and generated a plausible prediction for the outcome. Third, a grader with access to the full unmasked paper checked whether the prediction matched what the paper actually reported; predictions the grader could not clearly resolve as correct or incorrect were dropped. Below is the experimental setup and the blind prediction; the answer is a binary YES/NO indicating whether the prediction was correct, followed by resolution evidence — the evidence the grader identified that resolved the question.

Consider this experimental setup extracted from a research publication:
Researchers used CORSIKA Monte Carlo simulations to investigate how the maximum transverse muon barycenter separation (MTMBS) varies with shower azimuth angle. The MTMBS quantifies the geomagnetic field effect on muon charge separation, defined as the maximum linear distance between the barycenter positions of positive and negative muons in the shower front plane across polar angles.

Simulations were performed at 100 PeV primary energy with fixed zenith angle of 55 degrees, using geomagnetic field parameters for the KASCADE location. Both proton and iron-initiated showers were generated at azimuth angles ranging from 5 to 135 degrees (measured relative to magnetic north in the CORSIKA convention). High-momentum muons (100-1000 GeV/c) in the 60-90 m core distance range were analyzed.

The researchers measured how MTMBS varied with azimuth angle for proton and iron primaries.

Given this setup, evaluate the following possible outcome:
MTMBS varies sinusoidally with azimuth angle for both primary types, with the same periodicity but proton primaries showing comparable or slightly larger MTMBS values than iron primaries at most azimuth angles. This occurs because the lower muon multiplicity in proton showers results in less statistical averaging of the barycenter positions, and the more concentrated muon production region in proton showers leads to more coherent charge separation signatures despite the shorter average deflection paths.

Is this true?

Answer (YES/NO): NO